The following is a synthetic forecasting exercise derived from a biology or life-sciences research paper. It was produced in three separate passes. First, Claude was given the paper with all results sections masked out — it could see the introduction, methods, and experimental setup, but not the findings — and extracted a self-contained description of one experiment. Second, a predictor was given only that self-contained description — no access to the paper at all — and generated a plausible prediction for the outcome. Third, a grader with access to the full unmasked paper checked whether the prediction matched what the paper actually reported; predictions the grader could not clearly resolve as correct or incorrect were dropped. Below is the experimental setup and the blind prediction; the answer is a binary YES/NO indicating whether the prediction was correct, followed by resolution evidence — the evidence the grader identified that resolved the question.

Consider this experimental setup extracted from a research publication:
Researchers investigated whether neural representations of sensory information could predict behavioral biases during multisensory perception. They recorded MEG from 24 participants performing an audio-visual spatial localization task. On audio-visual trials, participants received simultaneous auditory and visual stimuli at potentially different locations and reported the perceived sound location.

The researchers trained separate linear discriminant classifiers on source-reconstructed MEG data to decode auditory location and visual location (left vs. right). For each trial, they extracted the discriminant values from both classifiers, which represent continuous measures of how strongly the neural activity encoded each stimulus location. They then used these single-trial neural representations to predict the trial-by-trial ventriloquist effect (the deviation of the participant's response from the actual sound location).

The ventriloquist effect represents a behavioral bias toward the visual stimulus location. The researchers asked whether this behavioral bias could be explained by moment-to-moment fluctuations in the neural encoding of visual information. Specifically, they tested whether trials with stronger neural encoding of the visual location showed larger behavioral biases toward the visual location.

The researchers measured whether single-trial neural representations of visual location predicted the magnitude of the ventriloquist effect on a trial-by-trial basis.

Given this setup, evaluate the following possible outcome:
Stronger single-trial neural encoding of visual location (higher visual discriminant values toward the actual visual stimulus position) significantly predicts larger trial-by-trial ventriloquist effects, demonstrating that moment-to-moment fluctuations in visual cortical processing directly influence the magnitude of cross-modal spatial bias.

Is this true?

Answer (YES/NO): NO